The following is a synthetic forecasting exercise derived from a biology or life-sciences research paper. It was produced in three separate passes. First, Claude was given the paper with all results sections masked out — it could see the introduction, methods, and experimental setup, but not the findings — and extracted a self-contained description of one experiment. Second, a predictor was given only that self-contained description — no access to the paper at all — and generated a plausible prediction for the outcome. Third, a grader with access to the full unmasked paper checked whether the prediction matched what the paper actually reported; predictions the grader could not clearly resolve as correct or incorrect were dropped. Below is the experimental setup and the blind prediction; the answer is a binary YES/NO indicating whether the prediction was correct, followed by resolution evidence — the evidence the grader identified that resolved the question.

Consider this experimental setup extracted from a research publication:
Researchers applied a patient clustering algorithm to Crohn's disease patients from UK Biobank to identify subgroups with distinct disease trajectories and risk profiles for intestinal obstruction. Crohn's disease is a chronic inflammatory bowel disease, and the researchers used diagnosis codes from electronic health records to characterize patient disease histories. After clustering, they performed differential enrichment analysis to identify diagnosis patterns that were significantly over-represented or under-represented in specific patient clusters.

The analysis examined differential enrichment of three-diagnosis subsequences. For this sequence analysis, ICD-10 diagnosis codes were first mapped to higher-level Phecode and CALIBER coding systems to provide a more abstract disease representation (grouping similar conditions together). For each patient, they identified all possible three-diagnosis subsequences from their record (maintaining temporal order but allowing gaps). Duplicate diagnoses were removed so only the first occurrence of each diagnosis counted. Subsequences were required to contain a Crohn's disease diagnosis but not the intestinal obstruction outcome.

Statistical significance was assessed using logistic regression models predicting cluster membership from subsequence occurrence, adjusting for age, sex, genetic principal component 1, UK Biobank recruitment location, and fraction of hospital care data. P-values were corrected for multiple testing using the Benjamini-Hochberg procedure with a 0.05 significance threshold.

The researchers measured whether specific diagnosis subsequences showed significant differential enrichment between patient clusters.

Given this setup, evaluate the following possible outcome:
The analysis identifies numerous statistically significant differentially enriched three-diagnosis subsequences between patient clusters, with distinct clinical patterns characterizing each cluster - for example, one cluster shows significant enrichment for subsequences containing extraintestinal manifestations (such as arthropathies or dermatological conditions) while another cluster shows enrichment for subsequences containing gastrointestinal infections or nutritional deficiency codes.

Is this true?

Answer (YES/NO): NO